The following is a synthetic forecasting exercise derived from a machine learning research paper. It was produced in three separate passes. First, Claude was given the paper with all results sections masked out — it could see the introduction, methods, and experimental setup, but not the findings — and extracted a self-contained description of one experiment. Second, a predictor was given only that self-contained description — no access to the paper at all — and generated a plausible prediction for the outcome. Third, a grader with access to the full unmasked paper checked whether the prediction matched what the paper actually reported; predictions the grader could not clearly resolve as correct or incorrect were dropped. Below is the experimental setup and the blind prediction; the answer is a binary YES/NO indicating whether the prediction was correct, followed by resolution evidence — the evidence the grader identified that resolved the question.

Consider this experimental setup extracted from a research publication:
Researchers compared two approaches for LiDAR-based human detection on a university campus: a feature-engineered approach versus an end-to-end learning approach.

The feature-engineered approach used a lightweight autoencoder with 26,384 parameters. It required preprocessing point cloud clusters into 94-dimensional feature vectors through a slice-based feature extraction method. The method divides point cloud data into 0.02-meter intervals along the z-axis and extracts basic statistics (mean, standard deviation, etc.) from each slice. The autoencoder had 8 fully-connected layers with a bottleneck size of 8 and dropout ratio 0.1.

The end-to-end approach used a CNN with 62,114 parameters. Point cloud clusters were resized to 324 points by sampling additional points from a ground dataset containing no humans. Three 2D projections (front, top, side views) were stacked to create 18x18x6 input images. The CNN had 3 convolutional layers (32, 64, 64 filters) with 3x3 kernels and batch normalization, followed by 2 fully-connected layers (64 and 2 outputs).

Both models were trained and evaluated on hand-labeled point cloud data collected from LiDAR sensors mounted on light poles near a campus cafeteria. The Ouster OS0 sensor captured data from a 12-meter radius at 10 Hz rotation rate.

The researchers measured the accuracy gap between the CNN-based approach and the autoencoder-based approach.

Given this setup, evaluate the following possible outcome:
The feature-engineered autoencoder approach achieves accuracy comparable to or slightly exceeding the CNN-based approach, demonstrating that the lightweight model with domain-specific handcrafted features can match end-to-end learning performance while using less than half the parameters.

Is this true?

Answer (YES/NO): NO